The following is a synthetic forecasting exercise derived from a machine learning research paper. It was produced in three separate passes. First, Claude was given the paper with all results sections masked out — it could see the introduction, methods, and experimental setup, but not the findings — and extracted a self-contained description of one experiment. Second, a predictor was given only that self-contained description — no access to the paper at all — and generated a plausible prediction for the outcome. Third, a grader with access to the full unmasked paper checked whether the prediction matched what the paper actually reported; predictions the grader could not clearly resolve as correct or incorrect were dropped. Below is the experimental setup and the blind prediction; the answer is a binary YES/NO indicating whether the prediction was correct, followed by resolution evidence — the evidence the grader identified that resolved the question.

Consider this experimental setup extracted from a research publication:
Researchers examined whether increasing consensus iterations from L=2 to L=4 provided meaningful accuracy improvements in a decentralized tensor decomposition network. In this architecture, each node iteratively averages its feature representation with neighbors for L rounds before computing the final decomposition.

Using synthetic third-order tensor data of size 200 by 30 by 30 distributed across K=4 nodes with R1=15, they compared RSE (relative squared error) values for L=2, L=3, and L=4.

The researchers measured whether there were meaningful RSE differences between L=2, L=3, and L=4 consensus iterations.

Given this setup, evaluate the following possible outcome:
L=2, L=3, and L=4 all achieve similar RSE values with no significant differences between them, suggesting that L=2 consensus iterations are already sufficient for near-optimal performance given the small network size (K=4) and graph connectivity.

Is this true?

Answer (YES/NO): NO